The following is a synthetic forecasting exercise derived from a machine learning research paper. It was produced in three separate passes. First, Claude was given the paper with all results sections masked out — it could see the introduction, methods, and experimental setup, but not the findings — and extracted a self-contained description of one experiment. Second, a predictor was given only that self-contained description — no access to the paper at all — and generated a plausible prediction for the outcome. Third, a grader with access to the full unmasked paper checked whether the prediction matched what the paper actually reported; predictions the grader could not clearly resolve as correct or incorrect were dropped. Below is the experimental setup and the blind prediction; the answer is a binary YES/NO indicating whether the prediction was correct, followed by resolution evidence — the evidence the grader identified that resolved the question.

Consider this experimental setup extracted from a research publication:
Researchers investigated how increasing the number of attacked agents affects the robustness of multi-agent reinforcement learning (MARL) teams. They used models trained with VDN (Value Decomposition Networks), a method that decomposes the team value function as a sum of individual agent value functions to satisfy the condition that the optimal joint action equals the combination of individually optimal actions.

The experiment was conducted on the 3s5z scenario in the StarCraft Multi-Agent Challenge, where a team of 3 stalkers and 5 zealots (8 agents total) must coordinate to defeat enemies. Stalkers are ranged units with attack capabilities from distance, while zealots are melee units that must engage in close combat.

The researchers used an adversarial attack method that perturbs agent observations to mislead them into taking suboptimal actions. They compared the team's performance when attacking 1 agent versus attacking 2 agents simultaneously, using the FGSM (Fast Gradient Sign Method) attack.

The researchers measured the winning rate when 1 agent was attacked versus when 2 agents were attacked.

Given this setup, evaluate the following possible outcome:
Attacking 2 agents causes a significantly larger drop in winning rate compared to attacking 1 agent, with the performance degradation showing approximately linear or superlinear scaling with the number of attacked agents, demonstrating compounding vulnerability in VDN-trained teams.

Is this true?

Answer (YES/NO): YES